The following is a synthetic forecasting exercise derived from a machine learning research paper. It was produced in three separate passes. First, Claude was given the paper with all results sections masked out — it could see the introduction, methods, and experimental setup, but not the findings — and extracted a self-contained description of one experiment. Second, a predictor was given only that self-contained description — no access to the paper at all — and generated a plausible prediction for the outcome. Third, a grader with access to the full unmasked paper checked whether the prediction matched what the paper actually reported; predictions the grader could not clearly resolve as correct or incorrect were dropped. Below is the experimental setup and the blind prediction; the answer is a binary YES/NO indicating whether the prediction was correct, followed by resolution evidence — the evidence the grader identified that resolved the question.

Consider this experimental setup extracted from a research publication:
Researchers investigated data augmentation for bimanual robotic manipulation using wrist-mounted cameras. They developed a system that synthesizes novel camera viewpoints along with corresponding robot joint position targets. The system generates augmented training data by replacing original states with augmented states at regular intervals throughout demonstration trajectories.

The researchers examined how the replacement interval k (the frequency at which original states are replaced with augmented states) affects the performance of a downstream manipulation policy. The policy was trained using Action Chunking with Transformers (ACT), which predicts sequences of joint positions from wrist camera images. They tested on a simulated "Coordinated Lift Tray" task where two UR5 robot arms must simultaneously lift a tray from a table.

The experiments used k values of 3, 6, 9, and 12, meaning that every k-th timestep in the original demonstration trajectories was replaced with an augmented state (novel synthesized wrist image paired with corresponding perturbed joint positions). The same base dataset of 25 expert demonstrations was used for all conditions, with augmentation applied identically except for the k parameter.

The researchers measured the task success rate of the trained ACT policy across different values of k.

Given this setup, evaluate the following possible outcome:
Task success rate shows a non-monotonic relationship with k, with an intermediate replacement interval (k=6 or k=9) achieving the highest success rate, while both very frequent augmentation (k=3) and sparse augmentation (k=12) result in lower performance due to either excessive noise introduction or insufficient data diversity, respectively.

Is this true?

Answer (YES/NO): NO